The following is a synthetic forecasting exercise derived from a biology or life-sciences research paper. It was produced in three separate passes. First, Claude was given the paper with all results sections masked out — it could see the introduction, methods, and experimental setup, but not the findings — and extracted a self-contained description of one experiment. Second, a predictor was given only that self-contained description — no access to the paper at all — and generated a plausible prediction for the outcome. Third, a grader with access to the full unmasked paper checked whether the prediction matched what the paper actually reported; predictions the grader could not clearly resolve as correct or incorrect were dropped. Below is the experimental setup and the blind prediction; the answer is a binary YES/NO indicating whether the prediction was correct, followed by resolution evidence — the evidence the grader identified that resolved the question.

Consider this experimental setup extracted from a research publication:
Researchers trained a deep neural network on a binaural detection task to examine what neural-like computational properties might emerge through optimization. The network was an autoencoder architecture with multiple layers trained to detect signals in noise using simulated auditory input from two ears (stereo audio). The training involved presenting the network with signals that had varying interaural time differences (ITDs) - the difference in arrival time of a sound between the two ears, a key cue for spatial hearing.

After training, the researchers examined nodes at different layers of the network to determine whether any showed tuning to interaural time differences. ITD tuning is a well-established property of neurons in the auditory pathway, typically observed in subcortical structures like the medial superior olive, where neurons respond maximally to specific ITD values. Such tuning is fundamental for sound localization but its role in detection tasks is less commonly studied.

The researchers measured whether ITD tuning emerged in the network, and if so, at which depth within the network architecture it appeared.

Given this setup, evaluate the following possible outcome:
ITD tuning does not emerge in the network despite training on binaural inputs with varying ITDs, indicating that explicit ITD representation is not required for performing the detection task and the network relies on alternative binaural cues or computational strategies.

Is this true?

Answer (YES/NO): NO